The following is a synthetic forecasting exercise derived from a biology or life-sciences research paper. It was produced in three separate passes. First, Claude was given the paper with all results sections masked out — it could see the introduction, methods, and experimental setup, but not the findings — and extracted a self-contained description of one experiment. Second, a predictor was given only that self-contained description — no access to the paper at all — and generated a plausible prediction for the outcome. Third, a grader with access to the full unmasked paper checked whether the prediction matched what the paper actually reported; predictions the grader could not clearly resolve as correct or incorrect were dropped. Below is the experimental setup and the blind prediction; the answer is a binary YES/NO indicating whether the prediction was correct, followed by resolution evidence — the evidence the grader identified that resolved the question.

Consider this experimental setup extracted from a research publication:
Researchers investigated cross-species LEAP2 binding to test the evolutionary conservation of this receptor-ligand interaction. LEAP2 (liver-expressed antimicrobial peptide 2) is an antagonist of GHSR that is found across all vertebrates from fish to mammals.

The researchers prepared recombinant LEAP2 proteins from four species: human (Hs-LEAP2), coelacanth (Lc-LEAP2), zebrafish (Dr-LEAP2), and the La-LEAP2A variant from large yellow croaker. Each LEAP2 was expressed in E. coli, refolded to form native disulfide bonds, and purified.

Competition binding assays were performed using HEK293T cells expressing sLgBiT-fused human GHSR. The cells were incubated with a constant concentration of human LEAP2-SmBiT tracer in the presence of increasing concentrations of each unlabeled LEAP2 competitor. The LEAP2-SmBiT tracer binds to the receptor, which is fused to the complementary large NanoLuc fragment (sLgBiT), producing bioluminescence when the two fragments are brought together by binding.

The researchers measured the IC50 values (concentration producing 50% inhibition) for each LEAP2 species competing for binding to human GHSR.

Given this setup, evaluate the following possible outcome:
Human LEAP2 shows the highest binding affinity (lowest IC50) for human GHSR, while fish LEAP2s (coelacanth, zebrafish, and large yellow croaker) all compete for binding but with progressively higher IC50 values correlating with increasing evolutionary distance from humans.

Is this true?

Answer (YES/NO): NO